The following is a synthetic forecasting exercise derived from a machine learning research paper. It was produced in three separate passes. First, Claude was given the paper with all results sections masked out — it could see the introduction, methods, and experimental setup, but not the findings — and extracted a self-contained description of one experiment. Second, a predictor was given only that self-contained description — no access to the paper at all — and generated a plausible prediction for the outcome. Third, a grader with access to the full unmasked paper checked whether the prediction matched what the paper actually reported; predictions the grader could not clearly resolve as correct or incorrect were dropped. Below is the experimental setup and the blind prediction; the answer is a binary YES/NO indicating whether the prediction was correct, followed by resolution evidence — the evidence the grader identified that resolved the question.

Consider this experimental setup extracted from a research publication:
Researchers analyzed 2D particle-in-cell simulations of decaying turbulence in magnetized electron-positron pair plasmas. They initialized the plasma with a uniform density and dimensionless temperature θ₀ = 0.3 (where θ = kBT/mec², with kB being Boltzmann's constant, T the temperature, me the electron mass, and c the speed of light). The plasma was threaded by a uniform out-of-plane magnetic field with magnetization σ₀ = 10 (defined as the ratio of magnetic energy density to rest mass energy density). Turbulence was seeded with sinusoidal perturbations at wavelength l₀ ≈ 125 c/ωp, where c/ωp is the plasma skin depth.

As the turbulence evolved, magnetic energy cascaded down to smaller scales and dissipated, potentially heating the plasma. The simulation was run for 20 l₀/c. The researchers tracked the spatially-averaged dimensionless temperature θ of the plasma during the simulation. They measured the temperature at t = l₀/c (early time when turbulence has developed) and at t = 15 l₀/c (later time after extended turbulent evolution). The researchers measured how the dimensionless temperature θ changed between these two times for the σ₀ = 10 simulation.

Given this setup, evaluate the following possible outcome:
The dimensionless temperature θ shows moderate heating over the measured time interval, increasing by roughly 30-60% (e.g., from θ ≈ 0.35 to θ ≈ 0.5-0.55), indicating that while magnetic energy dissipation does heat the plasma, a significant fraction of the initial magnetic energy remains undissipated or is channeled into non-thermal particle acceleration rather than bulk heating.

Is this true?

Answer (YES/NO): NO